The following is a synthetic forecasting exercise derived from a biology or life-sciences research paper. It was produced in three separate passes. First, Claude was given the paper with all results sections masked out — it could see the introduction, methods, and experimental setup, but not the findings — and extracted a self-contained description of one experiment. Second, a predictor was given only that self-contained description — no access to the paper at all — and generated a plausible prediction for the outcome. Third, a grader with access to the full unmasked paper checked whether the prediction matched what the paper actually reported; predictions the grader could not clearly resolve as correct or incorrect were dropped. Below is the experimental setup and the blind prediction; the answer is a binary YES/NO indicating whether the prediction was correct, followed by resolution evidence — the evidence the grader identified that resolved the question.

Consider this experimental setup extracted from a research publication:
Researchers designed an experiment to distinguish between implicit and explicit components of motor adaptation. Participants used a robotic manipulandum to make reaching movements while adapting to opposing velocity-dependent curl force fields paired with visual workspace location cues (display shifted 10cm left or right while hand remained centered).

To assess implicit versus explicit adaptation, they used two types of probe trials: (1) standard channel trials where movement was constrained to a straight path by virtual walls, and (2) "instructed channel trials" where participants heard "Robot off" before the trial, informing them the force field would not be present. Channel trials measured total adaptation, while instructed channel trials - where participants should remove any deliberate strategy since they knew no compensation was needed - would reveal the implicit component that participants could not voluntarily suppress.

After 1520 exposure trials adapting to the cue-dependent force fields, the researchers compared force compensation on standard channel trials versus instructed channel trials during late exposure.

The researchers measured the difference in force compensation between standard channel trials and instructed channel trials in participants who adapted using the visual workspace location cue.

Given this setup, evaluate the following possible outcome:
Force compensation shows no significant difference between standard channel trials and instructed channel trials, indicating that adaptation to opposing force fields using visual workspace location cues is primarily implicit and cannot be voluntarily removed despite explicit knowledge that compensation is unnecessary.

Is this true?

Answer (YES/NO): YES